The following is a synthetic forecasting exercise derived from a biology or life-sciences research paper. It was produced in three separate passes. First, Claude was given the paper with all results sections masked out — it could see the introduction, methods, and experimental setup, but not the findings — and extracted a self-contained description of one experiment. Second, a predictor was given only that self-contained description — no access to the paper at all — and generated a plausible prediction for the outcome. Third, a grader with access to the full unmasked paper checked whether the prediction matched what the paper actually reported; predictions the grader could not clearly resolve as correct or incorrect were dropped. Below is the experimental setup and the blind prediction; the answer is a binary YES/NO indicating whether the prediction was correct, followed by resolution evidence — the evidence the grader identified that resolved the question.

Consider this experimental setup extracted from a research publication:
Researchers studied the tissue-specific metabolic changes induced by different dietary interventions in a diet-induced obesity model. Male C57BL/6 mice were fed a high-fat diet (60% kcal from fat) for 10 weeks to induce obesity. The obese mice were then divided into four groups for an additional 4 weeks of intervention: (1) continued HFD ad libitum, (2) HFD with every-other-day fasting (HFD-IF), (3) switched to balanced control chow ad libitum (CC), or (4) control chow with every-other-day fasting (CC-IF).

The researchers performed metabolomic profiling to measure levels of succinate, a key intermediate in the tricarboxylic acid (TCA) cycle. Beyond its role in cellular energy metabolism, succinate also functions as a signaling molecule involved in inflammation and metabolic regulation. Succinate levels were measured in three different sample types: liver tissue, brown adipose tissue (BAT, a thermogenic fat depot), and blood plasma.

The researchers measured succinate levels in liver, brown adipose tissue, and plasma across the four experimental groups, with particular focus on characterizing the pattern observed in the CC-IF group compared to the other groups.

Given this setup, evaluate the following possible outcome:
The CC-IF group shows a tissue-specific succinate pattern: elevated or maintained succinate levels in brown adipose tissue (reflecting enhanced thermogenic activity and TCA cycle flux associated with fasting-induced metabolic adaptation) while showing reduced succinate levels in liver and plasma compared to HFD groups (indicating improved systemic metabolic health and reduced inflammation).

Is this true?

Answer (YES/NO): NO